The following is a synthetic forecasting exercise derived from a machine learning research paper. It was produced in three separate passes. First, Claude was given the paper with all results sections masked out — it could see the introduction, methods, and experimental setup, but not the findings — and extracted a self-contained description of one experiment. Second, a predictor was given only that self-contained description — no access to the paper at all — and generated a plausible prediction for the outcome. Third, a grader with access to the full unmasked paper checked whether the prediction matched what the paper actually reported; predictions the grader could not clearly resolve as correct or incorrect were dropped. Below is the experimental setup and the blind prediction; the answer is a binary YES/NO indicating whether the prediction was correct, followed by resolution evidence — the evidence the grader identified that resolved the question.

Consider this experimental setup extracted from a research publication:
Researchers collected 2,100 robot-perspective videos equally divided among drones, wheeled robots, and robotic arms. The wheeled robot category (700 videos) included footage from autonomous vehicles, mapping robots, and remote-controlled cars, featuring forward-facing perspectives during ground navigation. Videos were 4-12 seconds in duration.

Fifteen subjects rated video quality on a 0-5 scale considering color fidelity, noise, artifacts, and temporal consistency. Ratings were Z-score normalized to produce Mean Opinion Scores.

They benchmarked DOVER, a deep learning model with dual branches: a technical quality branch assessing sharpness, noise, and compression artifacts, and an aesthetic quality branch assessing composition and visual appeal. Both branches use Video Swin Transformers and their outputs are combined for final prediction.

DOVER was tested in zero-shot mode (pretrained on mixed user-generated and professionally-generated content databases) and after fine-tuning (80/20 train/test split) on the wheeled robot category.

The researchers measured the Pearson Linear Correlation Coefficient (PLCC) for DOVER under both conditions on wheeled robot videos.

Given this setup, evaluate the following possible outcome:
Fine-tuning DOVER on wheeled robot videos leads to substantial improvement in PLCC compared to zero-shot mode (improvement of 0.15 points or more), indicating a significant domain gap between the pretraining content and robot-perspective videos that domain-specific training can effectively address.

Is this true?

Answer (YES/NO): NO